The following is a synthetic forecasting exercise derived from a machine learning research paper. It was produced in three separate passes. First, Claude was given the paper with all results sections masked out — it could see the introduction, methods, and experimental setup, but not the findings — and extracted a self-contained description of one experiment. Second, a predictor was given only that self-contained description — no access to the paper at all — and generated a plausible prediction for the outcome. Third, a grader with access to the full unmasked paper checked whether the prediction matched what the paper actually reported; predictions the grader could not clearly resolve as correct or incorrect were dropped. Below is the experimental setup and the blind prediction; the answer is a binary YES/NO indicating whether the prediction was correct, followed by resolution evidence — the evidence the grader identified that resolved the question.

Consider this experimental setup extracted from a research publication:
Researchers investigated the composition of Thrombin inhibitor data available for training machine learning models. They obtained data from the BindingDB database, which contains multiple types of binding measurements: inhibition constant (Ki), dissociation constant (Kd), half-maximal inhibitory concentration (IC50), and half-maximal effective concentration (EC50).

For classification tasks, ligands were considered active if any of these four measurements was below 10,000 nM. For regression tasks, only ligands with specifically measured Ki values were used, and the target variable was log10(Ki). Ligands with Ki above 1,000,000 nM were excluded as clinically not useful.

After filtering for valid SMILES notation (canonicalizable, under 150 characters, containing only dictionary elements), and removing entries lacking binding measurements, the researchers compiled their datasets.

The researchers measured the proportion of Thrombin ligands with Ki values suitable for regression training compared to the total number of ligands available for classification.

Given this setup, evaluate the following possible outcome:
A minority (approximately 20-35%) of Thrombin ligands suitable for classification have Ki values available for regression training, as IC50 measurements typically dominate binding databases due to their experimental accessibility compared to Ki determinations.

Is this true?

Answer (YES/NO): NO